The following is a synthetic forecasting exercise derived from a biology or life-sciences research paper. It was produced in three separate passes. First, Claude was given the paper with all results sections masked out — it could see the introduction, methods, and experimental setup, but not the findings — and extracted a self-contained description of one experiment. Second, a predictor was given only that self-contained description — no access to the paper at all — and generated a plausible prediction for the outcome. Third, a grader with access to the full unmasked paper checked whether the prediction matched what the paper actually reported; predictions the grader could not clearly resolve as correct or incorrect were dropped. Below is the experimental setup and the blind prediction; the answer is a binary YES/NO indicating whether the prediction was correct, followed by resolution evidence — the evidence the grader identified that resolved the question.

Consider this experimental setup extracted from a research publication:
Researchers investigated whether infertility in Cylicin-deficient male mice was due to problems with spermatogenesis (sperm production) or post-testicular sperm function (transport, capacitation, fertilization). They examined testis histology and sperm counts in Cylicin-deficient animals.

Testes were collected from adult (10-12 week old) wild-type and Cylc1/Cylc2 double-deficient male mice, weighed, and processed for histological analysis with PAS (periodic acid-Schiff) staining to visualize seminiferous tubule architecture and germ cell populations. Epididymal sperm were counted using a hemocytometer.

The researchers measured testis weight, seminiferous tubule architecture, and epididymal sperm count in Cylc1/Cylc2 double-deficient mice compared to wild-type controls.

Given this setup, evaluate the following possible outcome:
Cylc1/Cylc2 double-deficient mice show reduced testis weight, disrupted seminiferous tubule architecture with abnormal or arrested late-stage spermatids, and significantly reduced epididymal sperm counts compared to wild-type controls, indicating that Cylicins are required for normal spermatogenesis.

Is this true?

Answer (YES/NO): NO